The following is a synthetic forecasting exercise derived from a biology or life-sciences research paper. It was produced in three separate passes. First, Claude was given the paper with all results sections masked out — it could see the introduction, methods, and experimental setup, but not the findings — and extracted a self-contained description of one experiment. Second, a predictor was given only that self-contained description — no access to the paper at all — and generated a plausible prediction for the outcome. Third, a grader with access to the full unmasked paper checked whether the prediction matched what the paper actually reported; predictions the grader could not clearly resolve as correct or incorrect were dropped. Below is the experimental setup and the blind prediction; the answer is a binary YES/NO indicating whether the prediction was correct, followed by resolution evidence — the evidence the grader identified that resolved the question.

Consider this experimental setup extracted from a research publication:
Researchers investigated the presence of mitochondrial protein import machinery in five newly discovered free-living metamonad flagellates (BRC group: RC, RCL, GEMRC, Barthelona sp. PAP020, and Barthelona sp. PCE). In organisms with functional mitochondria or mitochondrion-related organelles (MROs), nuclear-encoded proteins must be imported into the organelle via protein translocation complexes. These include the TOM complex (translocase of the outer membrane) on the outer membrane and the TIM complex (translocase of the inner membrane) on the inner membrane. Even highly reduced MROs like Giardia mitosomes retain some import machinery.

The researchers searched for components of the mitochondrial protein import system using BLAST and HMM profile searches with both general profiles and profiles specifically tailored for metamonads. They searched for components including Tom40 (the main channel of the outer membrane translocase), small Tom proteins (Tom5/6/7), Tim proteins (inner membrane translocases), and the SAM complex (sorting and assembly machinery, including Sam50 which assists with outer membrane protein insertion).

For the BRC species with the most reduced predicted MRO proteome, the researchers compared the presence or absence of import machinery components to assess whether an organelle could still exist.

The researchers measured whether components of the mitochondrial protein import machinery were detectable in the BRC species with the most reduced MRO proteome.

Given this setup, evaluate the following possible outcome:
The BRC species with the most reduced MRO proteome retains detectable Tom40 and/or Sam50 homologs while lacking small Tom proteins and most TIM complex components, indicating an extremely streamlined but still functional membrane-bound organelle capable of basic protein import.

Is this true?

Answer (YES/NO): NO